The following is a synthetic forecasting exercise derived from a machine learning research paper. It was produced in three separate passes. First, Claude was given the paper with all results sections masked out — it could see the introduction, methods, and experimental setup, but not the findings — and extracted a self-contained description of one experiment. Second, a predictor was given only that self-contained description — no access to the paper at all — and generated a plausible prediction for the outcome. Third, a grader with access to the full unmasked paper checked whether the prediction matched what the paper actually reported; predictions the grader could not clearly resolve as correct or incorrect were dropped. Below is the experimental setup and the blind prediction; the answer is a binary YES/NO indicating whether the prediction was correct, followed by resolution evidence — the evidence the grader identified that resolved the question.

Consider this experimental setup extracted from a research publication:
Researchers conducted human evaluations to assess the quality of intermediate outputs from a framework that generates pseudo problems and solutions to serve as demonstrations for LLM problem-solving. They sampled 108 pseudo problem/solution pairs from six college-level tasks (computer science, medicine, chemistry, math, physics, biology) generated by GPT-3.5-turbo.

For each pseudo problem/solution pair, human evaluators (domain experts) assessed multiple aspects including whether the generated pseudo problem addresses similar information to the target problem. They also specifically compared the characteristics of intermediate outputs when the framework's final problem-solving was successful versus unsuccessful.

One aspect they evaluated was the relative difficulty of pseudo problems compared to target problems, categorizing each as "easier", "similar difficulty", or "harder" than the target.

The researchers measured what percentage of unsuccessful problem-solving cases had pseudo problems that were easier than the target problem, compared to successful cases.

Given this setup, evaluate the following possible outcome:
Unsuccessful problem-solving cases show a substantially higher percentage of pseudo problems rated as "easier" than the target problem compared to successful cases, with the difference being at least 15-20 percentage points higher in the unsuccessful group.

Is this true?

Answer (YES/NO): YES